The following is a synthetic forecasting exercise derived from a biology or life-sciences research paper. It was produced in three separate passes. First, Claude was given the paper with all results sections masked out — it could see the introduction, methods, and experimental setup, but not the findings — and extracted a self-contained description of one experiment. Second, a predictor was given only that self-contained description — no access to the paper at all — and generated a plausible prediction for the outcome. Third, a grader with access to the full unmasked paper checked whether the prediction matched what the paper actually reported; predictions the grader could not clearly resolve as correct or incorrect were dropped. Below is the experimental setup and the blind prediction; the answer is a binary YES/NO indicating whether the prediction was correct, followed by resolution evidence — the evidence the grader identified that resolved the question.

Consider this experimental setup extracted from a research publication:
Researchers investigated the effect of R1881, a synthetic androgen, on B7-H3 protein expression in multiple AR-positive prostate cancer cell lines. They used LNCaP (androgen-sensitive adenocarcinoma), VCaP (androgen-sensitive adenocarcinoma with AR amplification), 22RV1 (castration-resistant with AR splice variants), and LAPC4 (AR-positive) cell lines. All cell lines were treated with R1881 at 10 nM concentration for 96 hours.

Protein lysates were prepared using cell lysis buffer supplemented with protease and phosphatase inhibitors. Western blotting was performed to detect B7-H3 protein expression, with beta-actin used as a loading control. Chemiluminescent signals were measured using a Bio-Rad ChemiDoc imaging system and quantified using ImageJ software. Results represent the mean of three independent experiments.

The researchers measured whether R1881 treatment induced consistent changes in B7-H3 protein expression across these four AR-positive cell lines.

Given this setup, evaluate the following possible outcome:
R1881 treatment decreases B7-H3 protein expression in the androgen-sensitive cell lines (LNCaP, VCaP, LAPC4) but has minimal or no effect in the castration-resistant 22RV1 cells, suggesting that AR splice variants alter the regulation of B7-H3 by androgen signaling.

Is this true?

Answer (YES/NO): NO